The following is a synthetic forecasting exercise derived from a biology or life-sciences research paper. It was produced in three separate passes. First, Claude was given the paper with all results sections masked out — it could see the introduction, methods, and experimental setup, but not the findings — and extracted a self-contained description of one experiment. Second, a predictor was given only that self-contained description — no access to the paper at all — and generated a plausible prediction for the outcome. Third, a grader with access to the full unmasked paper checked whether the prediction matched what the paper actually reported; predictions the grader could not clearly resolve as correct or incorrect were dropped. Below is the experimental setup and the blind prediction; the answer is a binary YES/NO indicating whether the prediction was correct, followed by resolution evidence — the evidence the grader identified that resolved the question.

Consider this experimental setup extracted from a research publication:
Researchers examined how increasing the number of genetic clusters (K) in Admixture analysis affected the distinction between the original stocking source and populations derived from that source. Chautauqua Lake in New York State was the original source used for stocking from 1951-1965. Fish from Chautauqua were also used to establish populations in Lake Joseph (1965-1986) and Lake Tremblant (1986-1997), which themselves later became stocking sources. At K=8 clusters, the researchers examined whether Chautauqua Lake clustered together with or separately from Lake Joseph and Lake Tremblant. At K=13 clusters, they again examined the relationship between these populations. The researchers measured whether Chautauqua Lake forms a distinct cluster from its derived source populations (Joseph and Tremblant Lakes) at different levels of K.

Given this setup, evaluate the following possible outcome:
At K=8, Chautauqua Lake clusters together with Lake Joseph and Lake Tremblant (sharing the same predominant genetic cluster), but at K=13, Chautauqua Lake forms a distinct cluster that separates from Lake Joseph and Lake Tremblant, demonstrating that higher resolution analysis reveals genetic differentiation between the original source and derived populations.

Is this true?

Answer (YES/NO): YES